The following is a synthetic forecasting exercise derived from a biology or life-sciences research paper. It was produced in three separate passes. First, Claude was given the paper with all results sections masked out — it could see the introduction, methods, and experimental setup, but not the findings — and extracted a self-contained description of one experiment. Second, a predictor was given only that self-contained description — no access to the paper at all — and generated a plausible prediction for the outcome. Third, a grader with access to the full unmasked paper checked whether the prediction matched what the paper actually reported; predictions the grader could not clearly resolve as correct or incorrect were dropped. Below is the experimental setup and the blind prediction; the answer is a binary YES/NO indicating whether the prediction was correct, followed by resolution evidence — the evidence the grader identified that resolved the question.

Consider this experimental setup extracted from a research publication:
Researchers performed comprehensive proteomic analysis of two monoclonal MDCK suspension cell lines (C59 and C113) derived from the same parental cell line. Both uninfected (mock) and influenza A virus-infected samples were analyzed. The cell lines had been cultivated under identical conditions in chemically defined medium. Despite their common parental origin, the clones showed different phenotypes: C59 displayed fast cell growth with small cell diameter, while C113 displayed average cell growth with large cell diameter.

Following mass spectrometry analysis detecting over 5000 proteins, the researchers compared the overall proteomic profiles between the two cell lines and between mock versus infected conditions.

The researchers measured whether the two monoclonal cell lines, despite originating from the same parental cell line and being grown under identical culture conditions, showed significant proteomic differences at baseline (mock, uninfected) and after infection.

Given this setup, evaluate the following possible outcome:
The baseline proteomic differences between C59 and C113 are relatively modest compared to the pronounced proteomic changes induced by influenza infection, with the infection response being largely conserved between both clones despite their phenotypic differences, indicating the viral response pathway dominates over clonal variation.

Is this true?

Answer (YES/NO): NO